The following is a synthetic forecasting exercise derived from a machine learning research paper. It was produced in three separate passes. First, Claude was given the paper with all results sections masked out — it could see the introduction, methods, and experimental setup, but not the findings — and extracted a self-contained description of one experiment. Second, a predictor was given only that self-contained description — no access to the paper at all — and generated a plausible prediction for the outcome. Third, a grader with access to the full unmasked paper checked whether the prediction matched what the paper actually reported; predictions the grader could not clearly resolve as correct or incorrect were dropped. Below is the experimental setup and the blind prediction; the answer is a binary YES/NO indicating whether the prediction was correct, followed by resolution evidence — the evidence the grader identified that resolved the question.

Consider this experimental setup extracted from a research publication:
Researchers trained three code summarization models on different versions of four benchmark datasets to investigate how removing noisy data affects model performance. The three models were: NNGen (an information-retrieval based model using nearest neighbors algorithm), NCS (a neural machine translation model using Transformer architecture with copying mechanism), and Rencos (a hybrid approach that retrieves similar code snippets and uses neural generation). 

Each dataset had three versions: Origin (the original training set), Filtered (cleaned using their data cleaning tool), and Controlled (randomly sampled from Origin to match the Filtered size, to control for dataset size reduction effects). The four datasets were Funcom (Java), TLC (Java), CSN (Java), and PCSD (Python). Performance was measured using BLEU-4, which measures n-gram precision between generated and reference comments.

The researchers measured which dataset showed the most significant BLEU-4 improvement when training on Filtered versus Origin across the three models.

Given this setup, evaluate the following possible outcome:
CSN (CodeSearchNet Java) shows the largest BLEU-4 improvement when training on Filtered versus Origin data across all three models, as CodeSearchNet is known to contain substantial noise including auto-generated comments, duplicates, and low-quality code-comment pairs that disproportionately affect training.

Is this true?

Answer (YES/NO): YES